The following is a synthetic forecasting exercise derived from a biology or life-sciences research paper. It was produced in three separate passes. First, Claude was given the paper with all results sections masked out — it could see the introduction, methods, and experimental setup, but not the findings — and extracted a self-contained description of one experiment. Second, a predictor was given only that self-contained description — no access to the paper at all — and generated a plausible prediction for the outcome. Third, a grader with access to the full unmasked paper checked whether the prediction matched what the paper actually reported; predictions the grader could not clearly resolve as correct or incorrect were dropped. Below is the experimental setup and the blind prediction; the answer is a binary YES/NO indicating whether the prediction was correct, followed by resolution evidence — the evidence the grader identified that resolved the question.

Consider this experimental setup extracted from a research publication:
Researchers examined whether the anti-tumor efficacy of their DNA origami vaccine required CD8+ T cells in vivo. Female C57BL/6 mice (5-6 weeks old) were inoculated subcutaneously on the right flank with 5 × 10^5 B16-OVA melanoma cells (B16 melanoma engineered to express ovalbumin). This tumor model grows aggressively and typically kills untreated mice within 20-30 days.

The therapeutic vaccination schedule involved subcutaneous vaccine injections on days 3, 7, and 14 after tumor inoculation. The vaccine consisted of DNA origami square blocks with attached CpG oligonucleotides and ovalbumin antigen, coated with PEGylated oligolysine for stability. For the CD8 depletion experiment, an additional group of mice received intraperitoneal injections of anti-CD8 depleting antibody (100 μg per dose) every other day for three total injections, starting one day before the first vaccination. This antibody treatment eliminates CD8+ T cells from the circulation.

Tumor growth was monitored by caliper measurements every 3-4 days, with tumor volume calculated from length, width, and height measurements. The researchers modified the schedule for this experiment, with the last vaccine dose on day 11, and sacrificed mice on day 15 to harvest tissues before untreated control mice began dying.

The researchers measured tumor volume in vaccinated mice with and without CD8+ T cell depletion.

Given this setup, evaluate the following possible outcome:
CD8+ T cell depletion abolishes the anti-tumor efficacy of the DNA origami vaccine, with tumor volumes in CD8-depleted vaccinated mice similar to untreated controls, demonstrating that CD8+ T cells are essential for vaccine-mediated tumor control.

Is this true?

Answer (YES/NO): YES